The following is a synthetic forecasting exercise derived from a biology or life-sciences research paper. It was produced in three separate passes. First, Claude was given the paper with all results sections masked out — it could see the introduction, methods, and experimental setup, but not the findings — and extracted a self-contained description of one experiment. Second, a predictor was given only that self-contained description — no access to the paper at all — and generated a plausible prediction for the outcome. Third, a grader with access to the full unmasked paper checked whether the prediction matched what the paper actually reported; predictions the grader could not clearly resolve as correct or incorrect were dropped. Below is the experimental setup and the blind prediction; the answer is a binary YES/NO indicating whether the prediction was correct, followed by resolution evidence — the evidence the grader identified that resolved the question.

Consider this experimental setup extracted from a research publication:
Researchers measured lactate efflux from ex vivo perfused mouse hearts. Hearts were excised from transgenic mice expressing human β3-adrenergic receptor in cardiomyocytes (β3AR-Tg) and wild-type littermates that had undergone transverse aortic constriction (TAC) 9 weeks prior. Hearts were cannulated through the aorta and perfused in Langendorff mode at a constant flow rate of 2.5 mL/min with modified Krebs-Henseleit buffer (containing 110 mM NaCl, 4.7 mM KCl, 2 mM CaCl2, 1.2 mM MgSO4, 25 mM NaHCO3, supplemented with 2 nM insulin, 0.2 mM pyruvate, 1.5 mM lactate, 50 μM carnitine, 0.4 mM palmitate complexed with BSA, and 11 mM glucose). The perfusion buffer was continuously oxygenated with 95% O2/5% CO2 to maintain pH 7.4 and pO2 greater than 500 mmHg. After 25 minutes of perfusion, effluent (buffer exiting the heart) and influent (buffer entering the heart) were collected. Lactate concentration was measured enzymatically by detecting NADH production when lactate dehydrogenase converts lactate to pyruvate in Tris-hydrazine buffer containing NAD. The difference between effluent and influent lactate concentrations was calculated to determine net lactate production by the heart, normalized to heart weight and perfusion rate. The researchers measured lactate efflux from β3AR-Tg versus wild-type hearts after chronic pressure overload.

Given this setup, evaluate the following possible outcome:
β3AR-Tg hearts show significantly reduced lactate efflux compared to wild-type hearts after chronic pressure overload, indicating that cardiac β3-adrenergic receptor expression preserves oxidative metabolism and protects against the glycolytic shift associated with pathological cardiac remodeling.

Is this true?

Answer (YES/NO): NO